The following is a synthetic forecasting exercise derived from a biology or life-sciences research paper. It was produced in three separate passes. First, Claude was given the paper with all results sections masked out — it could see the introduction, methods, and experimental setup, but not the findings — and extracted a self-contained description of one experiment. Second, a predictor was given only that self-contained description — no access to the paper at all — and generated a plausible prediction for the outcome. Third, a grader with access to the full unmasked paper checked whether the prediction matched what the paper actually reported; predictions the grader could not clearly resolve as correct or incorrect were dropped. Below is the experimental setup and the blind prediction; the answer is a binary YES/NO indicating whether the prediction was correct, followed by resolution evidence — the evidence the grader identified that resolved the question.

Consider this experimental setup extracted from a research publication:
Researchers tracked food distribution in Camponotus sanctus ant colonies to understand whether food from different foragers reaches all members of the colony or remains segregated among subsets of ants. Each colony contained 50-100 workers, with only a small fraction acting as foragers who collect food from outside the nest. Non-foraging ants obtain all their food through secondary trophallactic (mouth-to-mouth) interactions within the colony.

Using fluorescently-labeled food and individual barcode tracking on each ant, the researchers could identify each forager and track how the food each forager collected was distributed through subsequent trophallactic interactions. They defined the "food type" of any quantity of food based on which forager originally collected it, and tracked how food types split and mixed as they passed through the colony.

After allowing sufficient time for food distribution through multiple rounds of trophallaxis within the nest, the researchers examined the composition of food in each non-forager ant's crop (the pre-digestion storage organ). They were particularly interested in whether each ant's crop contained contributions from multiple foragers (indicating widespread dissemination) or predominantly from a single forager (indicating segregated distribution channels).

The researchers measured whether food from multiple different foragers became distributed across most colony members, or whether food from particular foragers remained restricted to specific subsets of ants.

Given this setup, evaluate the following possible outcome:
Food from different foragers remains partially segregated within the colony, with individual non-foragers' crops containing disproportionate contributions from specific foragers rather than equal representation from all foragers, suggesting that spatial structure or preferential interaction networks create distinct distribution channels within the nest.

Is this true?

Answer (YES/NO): NO